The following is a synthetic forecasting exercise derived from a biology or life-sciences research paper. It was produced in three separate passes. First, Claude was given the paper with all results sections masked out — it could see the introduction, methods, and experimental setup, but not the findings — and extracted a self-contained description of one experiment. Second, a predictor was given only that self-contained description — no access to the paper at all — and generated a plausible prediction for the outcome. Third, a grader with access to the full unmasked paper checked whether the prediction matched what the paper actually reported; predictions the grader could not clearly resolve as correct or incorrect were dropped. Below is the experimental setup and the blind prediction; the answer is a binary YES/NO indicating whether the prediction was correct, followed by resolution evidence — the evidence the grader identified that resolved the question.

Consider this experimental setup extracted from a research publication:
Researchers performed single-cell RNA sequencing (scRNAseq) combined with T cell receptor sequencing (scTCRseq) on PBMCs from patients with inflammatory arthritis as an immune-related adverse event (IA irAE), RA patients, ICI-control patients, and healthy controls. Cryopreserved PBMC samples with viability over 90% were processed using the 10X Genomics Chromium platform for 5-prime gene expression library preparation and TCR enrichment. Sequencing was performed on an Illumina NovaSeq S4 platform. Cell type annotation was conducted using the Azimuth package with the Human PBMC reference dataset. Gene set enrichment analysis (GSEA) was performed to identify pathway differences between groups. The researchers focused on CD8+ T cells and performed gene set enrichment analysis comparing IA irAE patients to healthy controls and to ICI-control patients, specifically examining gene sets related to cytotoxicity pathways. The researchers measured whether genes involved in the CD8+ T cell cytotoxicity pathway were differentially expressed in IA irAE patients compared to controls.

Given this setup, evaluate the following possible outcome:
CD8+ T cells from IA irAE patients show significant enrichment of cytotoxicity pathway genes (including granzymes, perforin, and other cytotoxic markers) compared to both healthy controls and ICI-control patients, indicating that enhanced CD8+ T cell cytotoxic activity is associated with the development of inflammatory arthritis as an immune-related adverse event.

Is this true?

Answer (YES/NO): YES